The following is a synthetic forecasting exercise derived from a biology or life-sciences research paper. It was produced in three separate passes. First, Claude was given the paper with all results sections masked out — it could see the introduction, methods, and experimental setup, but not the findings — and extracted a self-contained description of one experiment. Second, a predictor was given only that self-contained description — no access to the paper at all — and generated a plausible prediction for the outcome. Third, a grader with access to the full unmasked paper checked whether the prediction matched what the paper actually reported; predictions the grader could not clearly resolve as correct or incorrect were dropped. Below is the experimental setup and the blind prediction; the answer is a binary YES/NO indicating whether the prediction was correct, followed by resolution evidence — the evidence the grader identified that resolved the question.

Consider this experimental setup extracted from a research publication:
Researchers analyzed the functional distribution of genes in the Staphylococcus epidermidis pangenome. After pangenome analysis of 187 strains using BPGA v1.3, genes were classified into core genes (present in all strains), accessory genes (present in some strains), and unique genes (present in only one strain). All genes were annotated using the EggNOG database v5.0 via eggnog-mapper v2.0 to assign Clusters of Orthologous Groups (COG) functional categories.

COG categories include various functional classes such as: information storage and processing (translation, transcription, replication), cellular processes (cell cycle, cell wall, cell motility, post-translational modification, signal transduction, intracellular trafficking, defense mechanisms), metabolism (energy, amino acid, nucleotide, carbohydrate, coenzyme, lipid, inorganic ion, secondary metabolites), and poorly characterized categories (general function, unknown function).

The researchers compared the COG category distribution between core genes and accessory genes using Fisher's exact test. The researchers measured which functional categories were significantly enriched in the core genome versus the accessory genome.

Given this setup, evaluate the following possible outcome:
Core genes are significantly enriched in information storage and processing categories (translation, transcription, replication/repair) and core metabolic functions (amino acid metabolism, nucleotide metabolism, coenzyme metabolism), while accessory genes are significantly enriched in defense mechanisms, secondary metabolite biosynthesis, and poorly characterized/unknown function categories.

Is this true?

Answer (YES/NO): NO